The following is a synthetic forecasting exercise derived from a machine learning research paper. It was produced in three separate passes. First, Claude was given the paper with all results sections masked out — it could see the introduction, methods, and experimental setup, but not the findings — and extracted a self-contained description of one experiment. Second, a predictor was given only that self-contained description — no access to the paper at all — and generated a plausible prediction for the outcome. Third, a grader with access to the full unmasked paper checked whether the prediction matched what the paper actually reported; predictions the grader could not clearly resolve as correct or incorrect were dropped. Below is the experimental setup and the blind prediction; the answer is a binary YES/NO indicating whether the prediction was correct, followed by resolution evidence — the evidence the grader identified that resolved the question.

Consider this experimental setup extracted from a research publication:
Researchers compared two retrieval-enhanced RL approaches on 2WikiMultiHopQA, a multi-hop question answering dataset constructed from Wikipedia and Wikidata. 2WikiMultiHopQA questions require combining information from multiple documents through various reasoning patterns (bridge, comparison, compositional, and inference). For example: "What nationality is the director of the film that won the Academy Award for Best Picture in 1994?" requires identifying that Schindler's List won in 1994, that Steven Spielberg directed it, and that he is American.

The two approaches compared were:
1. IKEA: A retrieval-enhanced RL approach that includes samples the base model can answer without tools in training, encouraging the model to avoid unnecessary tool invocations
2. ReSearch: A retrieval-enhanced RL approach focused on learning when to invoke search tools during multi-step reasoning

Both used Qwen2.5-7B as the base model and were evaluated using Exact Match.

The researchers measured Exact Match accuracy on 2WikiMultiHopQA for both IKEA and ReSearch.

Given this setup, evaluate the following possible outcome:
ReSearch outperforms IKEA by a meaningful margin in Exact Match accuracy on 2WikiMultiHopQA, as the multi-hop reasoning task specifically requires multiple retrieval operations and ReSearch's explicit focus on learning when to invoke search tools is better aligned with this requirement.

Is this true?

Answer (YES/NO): YES